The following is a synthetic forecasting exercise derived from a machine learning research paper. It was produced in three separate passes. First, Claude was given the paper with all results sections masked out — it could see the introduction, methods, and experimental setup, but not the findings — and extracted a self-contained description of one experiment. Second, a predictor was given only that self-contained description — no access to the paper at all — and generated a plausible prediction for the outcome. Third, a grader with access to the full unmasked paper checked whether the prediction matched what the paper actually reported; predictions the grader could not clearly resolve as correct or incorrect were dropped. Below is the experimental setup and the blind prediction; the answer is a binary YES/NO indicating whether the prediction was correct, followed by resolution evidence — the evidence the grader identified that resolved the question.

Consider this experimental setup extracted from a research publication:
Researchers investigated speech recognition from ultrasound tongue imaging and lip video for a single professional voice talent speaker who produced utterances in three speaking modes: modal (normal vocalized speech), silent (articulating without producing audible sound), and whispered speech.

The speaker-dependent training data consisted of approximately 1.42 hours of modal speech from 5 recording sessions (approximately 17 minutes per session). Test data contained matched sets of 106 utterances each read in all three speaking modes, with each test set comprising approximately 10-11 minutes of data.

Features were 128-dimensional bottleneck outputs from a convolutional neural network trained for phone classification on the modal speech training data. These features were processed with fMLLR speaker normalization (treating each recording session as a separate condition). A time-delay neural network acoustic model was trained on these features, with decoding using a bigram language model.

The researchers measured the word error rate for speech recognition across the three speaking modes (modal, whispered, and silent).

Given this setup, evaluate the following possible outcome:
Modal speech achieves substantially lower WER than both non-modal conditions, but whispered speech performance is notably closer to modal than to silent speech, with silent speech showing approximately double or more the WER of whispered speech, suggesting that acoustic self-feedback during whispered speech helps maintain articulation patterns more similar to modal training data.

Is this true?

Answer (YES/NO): NO